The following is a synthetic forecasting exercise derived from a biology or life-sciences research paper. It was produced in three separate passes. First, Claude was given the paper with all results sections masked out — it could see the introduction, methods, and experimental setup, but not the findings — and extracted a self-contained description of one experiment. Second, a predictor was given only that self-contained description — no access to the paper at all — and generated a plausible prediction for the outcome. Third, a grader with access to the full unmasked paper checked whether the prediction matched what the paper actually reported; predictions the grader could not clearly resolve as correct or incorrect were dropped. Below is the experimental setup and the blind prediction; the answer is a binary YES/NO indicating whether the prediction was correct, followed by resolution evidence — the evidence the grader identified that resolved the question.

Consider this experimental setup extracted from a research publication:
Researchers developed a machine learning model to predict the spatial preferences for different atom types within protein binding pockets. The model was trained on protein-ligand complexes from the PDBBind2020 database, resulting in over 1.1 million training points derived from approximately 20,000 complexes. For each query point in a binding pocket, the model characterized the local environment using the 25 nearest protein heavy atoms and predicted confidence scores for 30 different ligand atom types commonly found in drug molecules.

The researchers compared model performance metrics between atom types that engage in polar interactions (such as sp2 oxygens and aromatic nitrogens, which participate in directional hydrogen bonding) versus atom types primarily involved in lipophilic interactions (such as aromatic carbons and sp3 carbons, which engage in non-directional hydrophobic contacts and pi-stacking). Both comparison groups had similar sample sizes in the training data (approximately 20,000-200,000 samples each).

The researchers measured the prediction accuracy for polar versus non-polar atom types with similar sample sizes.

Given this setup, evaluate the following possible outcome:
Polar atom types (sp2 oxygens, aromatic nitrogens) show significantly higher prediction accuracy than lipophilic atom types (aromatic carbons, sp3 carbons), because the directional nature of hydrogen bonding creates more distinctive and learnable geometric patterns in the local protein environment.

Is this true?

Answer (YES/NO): NO